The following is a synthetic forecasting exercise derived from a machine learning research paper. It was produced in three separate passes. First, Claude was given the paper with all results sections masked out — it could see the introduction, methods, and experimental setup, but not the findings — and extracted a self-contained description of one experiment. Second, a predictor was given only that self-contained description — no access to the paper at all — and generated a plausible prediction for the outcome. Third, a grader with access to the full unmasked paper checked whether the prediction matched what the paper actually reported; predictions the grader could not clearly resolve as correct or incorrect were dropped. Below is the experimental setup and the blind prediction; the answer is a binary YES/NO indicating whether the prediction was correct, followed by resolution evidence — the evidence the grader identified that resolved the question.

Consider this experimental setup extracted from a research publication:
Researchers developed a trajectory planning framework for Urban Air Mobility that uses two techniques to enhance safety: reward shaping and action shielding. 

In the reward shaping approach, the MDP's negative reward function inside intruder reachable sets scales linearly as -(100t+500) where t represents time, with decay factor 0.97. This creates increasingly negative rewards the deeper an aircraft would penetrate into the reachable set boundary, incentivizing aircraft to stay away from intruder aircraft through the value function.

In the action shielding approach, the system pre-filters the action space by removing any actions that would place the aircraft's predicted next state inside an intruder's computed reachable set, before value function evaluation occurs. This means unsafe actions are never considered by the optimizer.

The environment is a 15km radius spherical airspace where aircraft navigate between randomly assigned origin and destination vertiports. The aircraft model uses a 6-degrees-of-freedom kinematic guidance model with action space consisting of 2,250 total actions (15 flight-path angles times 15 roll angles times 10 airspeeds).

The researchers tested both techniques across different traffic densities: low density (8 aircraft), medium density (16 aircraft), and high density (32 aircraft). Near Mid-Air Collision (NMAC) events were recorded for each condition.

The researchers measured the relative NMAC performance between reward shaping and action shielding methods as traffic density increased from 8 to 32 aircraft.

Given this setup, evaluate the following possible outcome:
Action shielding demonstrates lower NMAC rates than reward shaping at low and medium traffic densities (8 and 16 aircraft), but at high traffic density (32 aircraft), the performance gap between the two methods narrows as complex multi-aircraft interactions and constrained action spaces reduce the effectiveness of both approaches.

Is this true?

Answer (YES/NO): NO